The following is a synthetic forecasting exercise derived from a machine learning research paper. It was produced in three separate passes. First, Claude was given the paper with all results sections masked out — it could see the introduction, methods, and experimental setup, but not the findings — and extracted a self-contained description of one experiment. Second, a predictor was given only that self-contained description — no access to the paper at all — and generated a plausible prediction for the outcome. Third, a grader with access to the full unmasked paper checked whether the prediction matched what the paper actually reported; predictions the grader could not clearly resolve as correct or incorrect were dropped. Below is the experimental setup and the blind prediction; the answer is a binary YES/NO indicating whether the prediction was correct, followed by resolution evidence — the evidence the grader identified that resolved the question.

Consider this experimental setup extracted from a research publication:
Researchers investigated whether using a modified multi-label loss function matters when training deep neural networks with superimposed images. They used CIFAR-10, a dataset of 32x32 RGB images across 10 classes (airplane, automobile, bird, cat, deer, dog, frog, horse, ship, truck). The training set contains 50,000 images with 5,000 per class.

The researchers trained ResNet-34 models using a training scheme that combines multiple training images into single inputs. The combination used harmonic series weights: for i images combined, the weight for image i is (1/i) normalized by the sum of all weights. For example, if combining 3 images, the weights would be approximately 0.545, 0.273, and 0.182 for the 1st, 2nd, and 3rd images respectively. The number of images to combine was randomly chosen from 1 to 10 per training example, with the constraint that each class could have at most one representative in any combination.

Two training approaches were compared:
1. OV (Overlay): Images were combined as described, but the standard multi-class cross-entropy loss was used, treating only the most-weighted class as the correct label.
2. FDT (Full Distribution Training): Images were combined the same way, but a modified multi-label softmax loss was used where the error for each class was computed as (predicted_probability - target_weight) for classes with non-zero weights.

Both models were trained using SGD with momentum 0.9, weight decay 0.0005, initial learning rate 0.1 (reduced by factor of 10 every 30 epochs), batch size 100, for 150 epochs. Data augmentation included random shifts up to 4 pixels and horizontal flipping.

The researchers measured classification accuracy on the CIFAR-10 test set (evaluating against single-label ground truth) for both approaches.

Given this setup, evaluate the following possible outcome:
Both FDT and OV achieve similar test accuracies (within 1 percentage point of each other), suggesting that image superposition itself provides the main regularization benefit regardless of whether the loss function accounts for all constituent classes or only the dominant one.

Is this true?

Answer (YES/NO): NO